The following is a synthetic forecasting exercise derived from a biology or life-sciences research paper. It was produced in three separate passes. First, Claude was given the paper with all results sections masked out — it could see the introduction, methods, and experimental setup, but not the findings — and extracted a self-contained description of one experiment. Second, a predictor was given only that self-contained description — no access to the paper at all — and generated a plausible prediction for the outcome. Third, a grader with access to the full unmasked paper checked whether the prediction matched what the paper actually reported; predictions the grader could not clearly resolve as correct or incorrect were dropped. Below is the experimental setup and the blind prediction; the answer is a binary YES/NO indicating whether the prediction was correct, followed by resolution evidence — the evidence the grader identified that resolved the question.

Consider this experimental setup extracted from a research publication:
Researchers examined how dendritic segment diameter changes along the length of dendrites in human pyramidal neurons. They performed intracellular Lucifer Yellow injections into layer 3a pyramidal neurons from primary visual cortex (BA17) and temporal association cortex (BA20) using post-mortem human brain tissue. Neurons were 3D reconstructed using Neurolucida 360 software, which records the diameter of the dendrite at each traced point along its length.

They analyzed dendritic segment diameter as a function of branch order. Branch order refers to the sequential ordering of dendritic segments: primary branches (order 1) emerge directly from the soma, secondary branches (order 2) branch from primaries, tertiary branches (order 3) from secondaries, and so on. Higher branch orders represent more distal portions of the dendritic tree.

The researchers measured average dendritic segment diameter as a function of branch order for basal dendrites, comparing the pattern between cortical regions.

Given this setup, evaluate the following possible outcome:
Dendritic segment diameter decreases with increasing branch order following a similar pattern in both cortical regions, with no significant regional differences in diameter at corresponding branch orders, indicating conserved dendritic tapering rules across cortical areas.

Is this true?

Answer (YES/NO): NO